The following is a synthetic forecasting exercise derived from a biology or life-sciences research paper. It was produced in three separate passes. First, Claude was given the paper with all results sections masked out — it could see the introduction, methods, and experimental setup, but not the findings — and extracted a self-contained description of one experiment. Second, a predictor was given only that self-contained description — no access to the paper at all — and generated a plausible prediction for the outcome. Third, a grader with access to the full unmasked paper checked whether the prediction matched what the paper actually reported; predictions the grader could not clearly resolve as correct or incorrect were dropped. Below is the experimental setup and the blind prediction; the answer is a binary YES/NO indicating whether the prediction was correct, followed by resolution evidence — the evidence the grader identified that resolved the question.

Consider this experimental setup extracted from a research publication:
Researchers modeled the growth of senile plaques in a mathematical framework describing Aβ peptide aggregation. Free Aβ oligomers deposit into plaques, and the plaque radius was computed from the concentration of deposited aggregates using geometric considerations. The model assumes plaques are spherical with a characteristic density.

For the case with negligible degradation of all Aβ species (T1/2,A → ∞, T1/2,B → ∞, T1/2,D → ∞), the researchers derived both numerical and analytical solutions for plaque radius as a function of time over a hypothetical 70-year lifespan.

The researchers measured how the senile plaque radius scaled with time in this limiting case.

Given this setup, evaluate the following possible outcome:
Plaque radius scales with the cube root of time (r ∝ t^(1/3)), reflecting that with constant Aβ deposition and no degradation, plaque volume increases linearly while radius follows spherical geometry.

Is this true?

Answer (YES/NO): YES